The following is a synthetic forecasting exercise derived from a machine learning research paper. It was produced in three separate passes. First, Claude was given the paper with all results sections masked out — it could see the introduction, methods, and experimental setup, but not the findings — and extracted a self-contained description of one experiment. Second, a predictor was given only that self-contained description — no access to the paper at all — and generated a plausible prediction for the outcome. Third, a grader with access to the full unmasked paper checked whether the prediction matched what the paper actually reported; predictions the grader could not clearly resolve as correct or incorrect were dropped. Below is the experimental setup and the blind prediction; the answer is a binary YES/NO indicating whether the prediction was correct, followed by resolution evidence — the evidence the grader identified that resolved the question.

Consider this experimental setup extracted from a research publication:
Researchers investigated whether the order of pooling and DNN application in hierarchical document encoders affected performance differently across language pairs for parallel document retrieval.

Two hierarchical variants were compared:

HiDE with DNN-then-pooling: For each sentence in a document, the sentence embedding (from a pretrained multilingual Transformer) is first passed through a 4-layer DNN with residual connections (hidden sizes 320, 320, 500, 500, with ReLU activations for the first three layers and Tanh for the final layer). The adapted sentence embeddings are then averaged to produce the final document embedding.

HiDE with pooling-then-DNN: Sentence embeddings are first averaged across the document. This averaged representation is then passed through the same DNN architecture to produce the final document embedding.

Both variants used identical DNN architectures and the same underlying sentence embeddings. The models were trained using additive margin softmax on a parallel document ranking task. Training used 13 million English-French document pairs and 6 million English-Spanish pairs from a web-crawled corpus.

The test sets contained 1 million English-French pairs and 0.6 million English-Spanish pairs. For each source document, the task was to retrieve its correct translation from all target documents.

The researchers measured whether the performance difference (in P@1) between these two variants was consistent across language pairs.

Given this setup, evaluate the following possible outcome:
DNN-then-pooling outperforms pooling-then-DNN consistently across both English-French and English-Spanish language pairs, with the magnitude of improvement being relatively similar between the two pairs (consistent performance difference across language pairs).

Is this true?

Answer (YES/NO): NO